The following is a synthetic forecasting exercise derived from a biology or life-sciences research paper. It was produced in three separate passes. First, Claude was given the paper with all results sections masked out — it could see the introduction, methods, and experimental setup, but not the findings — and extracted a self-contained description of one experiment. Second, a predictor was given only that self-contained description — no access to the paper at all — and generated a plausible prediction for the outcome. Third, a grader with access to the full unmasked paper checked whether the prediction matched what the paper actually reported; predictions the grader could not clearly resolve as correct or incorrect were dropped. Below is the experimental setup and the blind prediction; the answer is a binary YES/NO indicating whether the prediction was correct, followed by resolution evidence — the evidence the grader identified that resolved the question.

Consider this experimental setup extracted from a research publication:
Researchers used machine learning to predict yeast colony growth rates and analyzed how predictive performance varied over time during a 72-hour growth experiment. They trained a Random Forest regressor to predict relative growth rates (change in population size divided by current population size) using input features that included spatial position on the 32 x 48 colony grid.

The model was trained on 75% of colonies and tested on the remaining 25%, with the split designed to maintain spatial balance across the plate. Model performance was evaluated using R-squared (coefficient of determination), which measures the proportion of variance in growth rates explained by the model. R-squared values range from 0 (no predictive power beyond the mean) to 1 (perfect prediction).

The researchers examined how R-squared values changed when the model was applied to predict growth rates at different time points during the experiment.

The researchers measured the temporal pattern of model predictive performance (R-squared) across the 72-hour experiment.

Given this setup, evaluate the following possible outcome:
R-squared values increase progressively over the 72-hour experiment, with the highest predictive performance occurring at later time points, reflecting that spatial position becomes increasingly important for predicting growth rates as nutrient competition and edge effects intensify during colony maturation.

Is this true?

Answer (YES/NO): NO